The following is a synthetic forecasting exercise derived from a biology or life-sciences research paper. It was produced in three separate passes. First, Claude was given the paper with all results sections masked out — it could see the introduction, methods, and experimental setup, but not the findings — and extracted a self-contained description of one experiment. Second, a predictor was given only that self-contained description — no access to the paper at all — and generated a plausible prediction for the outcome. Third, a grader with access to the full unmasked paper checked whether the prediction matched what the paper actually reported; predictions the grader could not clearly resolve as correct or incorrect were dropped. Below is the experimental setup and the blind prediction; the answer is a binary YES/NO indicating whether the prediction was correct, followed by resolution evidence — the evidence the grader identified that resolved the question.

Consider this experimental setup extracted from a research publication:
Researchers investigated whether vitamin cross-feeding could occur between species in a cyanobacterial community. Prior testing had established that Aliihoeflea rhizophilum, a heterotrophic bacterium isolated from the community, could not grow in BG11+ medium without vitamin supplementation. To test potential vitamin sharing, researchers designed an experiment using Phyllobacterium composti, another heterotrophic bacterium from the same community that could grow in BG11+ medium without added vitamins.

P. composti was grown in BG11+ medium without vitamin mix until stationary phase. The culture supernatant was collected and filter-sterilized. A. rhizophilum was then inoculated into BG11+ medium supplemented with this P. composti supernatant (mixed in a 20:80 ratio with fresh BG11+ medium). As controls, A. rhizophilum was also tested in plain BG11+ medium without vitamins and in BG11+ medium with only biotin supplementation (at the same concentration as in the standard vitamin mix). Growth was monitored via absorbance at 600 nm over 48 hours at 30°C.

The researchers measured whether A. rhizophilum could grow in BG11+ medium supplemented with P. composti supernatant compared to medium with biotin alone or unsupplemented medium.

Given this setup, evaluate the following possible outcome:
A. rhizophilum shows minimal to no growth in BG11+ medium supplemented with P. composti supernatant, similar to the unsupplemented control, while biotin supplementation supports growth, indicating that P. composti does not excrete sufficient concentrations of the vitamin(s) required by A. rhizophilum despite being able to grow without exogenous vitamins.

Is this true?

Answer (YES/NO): NO